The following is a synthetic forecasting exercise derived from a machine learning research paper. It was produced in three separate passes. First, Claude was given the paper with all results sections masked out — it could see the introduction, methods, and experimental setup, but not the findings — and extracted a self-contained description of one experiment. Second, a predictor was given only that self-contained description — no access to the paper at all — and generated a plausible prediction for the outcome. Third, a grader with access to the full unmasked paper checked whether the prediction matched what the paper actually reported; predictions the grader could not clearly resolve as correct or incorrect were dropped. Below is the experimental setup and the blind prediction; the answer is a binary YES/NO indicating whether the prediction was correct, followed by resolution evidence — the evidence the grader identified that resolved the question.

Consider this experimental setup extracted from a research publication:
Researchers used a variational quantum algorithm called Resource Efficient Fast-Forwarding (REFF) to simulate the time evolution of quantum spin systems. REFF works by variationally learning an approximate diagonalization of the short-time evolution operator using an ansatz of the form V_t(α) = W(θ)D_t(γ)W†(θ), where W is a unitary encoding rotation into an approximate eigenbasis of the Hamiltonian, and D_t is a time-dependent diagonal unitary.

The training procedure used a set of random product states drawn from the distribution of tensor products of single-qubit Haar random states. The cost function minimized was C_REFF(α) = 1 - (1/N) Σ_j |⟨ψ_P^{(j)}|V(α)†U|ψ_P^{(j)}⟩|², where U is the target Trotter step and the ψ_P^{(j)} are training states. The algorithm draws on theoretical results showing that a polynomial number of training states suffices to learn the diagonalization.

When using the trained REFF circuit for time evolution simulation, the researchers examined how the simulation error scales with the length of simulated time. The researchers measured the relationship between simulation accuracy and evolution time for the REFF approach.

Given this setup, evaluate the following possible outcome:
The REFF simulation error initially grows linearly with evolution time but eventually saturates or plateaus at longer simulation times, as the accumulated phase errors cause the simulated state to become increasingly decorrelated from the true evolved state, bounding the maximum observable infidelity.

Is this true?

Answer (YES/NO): NO